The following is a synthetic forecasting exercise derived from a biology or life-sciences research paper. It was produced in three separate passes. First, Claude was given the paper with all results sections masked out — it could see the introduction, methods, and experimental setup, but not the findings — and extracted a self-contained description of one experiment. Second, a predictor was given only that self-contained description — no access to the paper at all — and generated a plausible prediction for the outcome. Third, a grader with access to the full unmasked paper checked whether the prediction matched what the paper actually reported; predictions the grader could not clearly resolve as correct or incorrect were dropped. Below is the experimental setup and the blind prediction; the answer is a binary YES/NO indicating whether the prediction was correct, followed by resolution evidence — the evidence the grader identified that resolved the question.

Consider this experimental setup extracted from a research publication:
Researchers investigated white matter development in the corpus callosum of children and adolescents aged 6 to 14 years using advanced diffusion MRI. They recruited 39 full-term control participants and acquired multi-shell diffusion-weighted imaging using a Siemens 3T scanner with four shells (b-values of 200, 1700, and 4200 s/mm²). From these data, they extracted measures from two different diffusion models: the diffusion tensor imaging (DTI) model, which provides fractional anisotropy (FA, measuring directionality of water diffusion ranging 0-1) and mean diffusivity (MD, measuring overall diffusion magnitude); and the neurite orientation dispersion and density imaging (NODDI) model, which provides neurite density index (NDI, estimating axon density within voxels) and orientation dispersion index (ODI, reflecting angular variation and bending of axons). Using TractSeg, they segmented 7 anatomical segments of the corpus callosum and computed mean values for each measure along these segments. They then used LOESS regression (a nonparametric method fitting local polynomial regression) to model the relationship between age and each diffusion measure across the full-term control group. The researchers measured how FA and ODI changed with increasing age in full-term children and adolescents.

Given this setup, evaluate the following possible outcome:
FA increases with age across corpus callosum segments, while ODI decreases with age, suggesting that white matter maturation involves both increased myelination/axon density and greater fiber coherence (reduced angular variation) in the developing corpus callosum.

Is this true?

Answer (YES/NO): YES